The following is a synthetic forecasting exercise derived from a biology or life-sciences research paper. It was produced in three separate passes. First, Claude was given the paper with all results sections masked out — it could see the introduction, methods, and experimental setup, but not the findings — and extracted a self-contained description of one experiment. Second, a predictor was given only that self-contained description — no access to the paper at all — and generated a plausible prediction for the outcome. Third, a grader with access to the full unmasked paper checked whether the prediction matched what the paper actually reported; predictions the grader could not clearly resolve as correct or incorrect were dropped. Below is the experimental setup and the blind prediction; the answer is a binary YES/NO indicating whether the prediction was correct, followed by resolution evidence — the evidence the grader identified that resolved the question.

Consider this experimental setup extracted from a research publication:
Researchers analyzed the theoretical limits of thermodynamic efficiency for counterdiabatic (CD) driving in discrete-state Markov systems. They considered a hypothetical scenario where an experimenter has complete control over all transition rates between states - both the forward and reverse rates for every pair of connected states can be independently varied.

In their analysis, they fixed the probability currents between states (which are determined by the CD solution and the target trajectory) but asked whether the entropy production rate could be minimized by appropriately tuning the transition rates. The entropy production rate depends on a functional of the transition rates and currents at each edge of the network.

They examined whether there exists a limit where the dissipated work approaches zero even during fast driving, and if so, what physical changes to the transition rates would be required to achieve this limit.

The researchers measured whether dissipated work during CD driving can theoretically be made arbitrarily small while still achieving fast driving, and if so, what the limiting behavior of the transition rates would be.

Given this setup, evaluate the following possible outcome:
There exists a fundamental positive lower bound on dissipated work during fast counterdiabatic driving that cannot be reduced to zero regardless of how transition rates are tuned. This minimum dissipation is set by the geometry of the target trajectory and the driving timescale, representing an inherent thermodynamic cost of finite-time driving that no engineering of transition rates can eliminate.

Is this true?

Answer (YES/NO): NO